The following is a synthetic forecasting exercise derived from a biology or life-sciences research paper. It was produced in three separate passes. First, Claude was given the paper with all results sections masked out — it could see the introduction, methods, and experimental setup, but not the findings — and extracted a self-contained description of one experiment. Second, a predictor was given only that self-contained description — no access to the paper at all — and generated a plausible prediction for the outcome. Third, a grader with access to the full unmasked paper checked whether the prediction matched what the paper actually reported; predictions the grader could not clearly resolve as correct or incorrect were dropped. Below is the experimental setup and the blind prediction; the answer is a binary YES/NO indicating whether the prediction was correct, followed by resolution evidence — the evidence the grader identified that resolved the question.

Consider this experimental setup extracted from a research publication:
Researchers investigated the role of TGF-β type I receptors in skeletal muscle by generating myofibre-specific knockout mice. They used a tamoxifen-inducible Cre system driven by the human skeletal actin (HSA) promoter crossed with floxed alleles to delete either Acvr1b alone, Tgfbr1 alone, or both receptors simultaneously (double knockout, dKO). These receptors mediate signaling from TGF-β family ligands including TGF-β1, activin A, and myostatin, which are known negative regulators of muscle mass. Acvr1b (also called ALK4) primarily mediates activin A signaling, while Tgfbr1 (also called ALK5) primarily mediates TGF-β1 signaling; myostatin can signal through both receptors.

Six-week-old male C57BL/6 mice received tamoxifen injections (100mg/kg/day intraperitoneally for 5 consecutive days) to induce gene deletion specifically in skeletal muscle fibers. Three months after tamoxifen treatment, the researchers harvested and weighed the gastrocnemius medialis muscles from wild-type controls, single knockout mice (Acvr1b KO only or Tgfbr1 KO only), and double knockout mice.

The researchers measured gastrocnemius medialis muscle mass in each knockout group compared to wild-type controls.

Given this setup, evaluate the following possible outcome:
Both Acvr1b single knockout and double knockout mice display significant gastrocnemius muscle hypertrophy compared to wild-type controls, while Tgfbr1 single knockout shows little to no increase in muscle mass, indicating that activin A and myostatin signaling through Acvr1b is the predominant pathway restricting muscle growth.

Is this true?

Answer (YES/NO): NO